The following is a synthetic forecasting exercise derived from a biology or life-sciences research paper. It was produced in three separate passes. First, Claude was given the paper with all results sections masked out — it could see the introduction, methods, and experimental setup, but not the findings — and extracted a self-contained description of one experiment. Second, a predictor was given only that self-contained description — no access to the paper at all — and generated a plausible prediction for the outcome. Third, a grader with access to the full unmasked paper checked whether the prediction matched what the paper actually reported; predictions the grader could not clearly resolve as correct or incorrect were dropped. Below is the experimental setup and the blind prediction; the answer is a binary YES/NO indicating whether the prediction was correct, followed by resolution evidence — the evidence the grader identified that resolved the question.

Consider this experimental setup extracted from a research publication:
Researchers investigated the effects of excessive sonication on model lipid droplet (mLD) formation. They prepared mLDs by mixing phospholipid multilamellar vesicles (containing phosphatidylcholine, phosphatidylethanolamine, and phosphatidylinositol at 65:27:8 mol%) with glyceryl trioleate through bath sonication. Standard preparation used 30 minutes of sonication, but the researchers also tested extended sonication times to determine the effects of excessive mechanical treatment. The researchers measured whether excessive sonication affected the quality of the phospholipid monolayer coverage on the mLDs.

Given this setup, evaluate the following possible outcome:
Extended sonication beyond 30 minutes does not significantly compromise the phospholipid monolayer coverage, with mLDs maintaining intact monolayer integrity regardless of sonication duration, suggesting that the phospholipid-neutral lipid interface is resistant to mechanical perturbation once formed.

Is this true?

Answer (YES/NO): NO